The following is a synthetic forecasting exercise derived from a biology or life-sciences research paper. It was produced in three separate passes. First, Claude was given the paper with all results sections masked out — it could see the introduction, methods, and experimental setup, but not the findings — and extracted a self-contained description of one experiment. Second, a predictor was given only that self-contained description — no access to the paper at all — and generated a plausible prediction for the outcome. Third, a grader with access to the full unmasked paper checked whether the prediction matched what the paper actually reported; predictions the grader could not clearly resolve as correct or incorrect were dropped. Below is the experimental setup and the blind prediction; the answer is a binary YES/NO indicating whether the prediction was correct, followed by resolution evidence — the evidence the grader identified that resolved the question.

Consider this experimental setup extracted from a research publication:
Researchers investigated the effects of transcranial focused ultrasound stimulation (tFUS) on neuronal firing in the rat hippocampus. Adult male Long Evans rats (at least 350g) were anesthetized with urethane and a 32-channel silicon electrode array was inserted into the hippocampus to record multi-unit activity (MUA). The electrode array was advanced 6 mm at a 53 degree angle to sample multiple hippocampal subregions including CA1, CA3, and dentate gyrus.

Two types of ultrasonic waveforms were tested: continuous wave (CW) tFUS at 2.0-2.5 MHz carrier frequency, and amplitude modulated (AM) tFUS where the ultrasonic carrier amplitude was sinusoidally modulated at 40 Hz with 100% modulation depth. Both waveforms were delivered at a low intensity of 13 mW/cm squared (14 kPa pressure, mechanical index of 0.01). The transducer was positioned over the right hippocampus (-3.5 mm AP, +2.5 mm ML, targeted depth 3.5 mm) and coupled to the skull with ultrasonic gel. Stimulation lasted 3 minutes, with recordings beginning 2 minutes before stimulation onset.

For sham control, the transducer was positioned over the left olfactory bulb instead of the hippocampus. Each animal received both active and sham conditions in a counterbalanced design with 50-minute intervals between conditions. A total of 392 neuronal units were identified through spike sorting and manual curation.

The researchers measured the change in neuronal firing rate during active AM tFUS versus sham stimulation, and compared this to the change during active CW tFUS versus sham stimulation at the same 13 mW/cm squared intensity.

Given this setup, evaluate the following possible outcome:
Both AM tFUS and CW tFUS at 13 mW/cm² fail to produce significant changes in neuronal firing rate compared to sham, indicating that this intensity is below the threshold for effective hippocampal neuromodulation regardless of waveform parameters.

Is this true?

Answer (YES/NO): NO